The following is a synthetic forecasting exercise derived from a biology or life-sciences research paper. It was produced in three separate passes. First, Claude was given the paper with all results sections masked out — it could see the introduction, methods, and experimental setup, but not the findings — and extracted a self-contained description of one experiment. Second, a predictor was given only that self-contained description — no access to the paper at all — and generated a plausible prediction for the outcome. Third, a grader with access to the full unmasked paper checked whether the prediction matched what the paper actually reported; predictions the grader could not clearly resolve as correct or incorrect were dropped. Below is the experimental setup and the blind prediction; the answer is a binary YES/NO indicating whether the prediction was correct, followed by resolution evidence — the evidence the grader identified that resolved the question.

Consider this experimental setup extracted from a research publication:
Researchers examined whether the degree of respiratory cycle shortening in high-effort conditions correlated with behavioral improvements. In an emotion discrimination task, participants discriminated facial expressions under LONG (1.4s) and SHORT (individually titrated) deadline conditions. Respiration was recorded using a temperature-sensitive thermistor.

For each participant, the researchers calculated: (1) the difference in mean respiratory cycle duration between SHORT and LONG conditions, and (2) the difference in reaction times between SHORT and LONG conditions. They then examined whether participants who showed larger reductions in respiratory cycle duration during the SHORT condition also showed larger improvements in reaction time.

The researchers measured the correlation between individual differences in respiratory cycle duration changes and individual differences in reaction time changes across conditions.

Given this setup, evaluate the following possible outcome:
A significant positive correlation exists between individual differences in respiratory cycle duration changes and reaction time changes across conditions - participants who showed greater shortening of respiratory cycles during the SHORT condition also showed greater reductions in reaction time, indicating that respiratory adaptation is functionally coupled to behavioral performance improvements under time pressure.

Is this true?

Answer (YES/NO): NO